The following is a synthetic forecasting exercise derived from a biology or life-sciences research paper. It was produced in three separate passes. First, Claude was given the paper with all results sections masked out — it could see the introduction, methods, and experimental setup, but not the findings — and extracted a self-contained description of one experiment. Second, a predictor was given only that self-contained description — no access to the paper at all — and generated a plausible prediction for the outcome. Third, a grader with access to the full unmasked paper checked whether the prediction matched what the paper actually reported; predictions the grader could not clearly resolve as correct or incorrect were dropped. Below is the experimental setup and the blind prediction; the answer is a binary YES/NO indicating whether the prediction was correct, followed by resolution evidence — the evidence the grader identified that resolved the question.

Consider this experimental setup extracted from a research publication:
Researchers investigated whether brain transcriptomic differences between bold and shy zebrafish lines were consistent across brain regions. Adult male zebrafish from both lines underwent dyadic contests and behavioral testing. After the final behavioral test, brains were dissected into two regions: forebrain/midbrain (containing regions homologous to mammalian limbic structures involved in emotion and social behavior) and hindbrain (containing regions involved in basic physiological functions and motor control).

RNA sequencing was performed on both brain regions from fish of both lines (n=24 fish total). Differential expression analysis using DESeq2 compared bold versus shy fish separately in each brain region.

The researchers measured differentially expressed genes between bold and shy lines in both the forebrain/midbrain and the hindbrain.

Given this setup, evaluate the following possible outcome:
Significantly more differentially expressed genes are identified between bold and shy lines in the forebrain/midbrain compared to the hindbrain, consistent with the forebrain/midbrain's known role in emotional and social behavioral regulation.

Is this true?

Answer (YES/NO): NO